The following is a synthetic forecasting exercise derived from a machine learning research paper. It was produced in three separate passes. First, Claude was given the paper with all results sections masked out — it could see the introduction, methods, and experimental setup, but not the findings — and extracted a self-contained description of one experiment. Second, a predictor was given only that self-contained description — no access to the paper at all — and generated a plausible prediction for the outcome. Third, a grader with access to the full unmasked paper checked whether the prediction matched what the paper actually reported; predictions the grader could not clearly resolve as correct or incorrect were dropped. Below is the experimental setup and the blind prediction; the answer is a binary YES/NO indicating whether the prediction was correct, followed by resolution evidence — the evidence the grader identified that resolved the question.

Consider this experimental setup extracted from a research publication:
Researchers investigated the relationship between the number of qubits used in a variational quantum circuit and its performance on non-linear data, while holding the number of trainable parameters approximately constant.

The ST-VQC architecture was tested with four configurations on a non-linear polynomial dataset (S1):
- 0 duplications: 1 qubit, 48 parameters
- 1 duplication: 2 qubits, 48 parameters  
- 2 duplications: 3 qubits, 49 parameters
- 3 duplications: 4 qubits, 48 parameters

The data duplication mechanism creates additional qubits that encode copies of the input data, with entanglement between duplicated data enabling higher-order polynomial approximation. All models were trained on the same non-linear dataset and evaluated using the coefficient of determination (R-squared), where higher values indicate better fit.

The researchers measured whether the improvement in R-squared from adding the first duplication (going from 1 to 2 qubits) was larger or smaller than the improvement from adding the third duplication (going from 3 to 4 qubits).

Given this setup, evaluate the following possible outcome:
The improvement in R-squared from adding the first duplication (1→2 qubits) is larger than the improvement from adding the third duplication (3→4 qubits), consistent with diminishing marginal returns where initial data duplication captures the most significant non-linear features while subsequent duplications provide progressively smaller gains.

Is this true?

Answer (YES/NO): YES